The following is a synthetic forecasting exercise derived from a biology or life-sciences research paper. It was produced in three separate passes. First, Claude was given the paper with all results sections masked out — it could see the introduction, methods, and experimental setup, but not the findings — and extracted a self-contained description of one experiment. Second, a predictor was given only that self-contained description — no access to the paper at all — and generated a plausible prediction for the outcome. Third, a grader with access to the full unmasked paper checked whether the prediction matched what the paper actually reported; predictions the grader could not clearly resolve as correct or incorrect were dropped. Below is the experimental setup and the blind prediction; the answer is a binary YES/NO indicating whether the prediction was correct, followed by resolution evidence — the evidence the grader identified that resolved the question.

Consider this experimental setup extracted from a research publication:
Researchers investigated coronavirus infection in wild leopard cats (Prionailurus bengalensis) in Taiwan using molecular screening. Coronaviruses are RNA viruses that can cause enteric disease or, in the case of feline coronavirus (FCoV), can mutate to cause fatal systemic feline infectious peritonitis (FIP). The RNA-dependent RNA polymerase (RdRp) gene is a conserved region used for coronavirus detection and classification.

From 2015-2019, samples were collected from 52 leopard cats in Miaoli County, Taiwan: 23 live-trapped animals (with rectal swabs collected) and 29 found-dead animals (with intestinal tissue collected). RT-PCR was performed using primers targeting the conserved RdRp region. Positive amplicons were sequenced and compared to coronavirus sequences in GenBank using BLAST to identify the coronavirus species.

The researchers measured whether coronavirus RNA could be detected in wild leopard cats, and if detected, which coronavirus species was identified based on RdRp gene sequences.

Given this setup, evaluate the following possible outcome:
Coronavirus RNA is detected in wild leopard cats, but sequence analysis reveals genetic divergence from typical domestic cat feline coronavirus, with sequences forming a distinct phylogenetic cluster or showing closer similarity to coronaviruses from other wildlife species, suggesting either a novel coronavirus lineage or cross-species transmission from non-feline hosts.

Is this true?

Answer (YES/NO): NO